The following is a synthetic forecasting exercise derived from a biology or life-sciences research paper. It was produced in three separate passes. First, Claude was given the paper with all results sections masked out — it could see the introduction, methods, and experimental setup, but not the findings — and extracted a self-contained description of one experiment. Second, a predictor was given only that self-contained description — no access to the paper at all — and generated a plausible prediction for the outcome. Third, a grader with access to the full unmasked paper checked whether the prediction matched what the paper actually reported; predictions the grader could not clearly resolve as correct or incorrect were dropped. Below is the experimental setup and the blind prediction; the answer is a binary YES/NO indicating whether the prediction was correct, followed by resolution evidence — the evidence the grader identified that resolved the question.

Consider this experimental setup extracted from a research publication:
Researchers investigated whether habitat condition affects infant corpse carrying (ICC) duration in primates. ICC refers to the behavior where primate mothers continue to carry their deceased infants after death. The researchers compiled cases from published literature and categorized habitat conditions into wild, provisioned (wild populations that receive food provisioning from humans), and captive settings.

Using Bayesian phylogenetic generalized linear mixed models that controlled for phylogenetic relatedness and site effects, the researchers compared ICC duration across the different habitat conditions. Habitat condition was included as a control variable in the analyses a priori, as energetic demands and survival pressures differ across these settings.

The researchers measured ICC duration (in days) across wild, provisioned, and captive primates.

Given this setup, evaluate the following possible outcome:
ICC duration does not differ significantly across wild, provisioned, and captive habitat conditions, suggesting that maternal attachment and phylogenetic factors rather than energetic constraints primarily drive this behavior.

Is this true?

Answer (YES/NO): NO